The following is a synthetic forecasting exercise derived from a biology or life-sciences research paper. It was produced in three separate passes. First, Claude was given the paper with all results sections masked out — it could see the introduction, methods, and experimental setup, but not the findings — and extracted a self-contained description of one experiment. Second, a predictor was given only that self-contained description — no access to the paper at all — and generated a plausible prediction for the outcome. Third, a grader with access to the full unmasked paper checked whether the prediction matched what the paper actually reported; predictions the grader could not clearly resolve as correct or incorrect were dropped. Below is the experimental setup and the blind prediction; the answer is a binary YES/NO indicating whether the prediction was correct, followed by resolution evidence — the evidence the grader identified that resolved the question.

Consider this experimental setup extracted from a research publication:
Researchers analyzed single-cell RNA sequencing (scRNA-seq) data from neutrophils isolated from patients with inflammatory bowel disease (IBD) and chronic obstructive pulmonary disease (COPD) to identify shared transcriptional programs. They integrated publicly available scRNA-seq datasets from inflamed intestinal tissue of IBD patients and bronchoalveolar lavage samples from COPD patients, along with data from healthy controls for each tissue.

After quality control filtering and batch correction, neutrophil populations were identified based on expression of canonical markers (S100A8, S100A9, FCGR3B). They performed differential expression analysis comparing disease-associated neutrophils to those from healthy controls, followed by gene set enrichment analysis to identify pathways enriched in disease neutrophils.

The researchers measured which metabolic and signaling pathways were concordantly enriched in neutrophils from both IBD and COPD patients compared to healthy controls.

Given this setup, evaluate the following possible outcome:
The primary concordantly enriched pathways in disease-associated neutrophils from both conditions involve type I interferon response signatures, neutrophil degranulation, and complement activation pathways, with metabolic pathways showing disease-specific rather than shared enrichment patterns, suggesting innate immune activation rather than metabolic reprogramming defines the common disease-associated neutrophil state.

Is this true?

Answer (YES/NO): NO